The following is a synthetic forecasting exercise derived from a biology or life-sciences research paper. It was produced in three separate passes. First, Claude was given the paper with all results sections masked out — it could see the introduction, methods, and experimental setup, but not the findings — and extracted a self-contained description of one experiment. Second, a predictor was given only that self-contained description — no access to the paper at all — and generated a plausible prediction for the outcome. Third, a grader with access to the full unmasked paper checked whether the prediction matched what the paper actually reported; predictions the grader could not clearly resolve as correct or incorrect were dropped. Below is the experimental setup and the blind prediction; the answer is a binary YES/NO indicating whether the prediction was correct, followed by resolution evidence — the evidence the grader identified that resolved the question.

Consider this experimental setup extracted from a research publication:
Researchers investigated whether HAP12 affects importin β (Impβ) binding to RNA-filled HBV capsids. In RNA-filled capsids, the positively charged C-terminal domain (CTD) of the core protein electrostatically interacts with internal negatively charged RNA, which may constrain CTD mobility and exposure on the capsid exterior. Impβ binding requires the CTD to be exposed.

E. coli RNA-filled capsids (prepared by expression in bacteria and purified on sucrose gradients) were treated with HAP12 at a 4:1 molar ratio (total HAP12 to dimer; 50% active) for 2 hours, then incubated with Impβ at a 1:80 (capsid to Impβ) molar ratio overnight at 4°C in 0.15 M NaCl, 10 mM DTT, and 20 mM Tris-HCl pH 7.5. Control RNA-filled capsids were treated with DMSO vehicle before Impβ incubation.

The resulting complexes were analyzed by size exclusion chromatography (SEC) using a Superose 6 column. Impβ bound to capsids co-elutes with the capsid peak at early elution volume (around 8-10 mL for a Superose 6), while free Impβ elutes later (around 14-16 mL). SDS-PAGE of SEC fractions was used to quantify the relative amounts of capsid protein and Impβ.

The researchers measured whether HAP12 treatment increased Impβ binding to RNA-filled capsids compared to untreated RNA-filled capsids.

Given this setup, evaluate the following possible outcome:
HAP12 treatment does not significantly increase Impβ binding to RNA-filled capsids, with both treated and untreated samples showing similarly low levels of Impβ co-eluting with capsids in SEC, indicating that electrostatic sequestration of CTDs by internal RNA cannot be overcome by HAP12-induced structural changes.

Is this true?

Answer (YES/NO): YES